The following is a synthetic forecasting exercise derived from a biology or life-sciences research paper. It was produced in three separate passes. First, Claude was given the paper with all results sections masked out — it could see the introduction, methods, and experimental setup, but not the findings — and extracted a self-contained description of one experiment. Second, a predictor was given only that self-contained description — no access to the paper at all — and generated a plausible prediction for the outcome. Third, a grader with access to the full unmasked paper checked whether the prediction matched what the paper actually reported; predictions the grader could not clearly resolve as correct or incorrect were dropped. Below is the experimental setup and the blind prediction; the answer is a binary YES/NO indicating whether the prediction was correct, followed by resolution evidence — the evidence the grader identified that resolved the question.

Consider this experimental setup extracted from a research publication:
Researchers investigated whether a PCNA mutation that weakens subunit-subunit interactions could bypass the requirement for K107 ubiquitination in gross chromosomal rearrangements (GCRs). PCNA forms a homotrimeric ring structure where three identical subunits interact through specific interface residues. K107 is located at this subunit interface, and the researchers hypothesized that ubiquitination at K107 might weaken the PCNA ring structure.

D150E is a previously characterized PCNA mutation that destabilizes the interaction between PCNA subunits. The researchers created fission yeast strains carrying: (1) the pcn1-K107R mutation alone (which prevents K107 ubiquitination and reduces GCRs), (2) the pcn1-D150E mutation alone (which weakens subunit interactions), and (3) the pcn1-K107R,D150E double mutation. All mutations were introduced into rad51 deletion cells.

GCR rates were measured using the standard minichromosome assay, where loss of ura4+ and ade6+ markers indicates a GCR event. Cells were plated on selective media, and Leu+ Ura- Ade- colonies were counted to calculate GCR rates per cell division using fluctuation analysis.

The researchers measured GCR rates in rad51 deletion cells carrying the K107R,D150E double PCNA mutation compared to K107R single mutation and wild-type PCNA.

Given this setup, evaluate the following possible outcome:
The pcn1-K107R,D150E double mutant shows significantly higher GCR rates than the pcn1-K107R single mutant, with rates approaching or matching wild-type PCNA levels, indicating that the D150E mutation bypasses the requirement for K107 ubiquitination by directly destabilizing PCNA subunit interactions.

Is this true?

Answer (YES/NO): YES